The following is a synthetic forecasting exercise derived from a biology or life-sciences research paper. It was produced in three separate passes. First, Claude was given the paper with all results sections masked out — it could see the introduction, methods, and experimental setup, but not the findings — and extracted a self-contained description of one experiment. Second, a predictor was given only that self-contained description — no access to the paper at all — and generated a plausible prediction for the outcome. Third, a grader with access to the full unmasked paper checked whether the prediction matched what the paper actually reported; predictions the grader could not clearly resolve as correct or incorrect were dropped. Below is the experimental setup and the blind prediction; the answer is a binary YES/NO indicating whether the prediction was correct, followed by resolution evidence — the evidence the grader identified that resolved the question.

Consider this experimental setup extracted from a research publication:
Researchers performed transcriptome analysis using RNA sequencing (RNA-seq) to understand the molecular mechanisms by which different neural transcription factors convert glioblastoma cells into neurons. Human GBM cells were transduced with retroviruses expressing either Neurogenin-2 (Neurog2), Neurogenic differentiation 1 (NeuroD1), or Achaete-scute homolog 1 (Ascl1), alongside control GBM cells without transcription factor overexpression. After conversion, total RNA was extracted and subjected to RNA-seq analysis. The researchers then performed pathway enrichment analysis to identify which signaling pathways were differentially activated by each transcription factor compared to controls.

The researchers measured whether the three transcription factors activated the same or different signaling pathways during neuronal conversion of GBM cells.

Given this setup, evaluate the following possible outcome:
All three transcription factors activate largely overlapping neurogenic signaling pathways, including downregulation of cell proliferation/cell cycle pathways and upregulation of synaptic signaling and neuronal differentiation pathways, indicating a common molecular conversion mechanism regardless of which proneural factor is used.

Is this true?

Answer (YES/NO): NO